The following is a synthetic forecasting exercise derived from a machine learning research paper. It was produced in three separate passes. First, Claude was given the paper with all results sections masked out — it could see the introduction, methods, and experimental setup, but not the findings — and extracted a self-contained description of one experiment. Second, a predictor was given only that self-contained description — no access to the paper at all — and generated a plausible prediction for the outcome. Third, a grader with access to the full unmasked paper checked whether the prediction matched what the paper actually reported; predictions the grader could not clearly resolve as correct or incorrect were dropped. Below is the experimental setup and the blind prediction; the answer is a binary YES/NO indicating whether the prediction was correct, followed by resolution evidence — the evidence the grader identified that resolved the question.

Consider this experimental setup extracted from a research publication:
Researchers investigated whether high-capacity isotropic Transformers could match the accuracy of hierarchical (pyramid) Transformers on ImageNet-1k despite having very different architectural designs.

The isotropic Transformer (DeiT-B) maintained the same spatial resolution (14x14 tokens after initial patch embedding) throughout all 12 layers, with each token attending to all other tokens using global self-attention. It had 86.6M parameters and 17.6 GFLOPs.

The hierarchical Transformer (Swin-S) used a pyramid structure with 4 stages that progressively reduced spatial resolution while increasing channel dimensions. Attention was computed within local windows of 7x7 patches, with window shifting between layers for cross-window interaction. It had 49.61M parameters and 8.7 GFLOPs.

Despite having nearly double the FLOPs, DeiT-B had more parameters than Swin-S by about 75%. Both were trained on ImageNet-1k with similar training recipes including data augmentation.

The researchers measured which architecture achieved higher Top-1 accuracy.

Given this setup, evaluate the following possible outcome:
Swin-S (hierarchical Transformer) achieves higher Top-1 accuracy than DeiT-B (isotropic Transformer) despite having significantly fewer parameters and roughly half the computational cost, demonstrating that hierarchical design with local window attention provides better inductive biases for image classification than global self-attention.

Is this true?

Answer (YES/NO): YES